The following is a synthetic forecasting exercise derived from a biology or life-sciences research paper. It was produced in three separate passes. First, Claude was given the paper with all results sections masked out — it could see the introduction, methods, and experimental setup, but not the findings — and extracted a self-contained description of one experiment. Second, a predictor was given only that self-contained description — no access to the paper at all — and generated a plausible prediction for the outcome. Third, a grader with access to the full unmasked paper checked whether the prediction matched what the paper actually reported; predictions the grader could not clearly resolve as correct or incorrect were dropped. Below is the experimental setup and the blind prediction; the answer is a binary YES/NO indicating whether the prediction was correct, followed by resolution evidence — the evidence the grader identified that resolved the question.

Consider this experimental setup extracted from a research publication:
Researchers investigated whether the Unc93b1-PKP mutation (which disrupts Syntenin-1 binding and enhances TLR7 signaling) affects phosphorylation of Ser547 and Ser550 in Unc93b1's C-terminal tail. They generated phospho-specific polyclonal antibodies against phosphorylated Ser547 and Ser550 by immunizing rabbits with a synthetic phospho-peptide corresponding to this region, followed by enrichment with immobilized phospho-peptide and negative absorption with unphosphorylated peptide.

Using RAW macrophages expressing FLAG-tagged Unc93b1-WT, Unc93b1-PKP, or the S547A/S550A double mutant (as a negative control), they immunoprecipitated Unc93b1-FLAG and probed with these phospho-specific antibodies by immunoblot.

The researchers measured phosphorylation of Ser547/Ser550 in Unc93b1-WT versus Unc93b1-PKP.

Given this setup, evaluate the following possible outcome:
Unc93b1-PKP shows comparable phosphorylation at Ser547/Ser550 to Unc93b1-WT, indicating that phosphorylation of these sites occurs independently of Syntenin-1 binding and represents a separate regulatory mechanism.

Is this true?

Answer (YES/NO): YES